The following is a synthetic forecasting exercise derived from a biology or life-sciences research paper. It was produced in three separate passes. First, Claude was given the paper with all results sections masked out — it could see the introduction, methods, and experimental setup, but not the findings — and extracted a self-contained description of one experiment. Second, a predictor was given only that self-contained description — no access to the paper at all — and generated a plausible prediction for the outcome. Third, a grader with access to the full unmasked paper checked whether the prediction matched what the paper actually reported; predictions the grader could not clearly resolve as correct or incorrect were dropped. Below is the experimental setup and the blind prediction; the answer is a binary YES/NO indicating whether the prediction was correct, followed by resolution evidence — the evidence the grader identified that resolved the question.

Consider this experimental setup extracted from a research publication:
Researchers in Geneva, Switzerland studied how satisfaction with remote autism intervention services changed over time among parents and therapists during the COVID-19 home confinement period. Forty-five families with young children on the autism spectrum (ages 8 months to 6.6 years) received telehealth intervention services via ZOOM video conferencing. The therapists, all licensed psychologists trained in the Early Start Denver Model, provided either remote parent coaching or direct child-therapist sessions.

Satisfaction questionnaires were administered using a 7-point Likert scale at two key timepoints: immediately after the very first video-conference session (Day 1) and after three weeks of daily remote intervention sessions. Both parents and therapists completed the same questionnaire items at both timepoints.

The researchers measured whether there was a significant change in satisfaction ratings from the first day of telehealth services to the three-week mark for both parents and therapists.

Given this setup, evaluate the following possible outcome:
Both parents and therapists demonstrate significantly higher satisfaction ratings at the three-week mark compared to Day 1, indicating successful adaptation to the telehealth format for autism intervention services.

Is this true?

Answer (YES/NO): NO